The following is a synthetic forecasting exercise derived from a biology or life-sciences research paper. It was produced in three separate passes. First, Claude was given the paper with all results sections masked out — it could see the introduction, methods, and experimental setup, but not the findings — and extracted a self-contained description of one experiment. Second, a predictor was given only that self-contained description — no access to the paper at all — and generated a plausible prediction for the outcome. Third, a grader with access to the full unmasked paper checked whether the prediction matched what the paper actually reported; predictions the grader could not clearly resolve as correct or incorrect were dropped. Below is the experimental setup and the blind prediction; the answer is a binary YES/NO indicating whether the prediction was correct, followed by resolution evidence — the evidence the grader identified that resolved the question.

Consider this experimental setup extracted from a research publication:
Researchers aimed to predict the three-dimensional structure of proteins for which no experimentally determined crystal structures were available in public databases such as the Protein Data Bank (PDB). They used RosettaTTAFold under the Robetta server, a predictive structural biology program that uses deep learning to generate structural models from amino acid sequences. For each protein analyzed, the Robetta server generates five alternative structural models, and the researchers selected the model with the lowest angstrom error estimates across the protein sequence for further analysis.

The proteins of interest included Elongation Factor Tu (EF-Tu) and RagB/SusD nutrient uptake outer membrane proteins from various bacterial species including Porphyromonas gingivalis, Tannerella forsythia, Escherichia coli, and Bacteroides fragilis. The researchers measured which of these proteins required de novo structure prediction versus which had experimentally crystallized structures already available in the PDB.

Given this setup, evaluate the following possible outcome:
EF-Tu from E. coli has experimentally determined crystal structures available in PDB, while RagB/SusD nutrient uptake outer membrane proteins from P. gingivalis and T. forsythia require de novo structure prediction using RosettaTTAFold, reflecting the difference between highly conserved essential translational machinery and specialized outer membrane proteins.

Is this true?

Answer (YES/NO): NO